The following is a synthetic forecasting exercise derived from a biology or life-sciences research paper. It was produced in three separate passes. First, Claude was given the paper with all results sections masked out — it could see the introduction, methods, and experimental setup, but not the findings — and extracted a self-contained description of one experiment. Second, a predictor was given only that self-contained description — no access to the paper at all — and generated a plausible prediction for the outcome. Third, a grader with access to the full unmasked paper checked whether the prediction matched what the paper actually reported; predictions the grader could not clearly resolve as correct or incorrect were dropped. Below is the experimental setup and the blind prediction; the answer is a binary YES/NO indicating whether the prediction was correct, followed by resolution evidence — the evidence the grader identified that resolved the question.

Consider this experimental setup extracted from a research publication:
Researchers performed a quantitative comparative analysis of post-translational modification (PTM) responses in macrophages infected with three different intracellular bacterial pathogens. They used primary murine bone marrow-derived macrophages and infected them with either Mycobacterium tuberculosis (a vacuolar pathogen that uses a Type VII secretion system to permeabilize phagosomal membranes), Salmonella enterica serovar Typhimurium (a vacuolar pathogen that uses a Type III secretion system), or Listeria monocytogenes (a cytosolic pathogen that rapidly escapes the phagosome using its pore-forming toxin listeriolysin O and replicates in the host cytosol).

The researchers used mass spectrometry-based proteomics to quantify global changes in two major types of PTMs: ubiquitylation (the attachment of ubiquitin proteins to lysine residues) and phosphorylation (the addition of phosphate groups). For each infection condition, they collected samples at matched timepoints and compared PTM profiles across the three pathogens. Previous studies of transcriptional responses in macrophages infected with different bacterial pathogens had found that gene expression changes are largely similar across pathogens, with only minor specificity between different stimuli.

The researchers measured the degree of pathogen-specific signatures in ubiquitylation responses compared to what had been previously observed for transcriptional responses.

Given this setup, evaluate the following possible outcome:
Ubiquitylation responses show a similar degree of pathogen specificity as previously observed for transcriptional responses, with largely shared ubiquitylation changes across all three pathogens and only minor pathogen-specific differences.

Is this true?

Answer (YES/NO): NO